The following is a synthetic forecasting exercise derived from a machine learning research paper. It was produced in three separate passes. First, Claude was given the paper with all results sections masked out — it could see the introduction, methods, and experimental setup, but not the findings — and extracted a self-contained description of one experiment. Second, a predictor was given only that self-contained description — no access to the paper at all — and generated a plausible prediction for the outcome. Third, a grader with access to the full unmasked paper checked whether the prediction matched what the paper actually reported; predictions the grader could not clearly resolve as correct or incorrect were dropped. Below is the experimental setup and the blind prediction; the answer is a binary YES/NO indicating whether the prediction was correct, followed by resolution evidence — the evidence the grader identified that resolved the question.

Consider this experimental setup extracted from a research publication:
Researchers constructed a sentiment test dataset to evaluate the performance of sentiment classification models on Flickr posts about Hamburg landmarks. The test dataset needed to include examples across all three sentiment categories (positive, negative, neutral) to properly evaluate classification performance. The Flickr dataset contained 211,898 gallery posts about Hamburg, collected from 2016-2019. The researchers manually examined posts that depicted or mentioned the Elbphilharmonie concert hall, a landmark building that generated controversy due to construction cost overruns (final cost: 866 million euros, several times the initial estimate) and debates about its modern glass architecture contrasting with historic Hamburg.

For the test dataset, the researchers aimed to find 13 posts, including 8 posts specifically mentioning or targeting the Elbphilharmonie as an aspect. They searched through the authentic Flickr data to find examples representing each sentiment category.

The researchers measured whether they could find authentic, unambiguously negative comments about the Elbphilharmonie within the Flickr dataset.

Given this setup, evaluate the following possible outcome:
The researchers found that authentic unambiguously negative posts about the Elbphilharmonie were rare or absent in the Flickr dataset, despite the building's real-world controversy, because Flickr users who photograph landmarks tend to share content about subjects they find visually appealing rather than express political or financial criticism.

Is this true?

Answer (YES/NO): NO